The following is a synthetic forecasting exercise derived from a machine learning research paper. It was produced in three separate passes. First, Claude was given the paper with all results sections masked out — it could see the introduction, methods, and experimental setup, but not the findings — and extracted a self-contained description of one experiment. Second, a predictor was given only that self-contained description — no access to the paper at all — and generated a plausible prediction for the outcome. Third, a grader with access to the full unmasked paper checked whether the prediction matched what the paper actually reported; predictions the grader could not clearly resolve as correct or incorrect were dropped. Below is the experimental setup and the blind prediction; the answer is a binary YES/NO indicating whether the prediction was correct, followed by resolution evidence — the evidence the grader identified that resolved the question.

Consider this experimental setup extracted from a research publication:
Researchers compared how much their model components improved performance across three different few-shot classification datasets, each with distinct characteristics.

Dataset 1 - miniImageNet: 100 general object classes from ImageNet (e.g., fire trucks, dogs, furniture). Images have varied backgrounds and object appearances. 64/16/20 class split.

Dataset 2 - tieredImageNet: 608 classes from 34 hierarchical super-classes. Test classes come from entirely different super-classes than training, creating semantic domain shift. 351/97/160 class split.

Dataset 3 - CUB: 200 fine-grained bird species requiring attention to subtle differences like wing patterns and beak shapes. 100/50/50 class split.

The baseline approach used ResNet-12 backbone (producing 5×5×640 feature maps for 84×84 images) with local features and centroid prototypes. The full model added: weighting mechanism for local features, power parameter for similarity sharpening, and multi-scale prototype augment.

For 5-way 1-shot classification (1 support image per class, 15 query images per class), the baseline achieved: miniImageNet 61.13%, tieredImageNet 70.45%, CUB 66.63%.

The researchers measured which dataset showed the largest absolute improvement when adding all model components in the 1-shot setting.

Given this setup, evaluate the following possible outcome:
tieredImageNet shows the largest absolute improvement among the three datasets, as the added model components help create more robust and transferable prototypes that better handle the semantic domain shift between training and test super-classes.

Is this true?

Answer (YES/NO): NO